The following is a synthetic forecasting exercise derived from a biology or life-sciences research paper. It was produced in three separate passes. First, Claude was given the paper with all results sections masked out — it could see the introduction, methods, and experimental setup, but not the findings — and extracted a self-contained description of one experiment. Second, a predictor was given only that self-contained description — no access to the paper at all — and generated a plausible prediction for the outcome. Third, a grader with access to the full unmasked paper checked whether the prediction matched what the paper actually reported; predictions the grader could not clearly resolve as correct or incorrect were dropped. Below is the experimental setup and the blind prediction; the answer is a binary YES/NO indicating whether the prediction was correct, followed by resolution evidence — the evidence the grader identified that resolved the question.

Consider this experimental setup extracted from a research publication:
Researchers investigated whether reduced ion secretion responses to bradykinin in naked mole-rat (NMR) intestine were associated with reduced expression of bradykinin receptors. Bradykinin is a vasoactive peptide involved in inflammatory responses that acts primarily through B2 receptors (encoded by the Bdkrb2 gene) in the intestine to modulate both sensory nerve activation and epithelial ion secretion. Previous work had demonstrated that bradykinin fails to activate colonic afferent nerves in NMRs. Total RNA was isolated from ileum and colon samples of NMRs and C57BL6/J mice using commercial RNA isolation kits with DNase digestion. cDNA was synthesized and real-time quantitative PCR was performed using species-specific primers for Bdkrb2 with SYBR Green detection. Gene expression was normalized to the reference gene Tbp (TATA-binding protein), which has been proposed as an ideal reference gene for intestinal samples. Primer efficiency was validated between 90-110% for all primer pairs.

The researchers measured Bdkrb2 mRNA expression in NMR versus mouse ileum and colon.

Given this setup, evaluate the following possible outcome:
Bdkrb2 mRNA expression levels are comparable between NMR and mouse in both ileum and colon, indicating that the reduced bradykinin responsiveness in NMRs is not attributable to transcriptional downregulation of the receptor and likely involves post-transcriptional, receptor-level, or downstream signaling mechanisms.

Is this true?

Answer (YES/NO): NO